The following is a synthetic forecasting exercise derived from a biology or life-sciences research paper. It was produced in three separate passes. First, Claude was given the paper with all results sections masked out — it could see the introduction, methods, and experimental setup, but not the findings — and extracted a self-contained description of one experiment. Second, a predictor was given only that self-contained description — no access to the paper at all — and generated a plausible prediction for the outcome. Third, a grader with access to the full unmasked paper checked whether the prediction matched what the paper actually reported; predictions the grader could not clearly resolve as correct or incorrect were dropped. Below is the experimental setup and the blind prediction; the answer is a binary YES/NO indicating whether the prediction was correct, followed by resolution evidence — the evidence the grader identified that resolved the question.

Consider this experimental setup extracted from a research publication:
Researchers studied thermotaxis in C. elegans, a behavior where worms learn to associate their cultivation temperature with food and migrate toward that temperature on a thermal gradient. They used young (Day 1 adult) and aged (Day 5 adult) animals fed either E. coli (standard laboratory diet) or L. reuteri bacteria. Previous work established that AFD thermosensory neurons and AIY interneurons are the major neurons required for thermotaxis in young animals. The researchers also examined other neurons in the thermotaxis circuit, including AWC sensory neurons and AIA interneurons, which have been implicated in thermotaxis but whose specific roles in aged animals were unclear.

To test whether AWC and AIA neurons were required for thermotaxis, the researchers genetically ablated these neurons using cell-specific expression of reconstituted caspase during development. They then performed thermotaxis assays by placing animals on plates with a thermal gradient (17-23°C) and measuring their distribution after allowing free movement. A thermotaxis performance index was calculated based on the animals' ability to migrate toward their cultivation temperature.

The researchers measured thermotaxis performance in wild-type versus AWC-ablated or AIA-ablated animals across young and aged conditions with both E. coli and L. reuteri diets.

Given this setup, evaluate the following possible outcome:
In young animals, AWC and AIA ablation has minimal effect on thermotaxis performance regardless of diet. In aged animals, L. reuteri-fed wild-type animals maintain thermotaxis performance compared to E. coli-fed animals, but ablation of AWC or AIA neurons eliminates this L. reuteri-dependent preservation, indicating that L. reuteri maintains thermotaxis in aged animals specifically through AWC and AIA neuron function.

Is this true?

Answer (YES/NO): NO